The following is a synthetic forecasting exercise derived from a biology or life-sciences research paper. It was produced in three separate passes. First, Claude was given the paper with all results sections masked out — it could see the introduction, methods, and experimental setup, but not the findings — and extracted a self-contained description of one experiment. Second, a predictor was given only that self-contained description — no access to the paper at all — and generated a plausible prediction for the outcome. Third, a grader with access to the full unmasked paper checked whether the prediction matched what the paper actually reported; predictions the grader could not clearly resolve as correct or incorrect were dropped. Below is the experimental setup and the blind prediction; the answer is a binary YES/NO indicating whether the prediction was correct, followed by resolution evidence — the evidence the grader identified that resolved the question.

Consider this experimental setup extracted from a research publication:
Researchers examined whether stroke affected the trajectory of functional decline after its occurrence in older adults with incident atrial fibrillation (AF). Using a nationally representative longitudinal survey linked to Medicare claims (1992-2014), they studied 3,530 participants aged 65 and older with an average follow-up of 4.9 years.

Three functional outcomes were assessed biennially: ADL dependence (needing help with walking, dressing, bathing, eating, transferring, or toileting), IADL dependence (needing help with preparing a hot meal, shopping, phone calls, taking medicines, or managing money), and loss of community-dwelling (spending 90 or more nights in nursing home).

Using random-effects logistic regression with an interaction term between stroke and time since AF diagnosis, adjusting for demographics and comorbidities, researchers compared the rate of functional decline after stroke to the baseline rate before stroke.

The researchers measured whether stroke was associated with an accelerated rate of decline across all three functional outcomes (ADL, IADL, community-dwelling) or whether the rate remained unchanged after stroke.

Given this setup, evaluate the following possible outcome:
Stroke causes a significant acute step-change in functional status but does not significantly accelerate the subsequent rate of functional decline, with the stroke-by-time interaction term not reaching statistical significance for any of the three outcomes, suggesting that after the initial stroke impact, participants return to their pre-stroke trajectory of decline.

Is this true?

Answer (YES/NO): YES